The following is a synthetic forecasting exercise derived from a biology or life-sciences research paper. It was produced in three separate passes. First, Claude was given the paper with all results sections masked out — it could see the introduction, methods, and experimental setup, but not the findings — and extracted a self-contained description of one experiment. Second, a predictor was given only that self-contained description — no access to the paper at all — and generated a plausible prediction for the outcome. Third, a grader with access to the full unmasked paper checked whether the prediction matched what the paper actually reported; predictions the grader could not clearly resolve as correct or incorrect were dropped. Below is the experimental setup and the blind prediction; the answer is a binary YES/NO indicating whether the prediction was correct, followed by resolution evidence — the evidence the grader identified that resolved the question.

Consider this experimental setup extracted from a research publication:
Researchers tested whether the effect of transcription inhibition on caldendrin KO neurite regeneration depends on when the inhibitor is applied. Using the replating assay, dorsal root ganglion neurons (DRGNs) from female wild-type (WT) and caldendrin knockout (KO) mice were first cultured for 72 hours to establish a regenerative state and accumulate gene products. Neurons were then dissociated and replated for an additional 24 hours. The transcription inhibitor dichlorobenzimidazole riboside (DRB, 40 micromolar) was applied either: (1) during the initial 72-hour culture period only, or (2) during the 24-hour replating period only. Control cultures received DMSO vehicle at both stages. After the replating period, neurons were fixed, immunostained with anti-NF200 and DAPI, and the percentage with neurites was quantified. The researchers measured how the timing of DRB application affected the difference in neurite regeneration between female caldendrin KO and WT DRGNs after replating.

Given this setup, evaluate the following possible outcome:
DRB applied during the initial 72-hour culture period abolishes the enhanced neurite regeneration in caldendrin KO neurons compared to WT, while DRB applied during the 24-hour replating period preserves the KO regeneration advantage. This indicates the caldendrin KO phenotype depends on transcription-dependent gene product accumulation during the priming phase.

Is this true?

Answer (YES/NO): YES